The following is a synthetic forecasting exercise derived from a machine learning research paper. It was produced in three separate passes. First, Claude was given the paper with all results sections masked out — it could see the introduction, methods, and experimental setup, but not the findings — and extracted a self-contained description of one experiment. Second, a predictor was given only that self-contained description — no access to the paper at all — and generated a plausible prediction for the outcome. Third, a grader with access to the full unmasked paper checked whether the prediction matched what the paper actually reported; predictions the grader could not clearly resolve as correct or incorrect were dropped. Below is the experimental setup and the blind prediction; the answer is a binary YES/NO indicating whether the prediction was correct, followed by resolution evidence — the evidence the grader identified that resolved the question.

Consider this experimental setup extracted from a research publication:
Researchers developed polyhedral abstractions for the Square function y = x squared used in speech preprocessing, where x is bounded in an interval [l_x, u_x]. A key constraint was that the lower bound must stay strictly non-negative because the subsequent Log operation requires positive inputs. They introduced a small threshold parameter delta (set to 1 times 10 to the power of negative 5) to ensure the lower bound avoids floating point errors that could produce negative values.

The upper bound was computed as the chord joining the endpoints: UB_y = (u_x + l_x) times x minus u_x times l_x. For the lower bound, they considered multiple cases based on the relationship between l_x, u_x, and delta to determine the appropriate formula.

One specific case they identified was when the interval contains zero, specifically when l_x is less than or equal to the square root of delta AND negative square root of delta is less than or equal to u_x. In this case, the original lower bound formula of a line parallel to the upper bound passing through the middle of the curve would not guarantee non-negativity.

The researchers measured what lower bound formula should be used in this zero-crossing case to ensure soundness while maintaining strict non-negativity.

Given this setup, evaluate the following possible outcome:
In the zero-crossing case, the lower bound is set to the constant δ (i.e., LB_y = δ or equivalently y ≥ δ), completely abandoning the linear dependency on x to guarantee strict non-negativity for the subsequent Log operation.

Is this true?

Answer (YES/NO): NO